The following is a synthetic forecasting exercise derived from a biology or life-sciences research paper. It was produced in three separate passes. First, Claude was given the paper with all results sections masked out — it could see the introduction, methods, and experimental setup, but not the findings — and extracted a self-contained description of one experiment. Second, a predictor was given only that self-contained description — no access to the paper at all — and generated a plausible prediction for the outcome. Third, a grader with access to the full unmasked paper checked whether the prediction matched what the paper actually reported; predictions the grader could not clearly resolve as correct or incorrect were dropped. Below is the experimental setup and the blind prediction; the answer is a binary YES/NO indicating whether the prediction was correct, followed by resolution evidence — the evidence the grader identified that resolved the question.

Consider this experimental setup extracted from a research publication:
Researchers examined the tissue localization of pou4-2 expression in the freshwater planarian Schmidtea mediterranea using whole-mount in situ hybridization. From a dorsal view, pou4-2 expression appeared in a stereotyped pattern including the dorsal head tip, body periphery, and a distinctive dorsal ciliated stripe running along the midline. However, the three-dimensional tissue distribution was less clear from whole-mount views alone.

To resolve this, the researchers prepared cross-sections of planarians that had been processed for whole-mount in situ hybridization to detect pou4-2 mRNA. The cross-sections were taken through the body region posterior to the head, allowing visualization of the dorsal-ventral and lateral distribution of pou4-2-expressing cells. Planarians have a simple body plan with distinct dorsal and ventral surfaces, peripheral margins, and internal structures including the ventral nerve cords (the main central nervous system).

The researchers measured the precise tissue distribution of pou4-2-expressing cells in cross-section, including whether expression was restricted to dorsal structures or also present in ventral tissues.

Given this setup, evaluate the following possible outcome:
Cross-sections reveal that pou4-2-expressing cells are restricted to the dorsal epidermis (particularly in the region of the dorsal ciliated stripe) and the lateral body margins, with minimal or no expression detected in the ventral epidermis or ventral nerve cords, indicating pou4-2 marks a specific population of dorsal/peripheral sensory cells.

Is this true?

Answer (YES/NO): NO